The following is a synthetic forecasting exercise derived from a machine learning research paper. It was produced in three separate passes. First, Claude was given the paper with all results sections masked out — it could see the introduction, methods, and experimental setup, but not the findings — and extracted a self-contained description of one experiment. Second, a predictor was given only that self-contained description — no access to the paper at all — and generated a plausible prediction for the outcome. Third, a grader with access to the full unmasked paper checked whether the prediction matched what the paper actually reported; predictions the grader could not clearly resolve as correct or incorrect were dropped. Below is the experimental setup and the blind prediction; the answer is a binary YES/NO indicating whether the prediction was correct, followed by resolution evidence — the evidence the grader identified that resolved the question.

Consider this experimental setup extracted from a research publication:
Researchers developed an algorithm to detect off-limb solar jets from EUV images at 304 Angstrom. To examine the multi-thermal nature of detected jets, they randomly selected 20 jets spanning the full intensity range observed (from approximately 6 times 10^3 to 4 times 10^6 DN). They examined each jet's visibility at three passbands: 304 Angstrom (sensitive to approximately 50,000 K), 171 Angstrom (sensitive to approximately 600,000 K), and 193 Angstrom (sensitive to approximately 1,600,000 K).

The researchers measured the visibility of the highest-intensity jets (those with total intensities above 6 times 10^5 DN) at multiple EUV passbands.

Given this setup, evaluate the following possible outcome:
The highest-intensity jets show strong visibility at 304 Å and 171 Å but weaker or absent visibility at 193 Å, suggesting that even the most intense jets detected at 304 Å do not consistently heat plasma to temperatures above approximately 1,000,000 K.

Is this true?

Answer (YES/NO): NO